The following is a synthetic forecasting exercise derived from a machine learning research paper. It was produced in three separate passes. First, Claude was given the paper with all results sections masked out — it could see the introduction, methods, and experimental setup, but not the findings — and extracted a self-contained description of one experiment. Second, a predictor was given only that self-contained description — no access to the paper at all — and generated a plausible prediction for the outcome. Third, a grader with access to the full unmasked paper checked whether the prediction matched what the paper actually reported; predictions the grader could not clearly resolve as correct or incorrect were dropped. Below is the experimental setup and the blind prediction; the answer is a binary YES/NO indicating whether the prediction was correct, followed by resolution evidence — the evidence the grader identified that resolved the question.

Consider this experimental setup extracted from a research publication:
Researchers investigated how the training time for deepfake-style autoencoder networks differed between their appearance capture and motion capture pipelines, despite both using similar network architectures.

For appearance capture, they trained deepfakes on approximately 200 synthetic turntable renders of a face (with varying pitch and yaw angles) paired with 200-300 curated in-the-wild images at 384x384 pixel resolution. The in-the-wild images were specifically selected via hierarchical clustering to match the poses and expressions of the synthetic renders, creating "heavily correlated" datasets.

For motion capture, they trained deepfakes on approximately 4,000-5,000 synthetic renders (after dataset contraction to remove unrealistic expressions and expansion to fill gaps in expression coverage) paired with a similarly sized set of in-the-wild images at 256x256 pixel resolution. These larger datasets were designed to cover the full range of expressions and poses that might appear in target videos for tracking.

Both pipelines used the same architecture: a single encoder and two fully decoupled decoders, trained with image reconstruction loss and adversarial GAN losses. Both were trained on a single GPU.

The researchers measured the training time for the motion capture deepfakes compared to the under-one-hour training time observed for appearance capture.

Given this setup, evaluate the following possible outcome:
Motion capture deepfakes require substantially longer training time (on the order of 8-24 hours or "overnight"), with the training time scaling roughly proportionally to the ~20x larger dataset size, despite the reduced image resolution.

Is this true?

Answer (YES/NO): NO